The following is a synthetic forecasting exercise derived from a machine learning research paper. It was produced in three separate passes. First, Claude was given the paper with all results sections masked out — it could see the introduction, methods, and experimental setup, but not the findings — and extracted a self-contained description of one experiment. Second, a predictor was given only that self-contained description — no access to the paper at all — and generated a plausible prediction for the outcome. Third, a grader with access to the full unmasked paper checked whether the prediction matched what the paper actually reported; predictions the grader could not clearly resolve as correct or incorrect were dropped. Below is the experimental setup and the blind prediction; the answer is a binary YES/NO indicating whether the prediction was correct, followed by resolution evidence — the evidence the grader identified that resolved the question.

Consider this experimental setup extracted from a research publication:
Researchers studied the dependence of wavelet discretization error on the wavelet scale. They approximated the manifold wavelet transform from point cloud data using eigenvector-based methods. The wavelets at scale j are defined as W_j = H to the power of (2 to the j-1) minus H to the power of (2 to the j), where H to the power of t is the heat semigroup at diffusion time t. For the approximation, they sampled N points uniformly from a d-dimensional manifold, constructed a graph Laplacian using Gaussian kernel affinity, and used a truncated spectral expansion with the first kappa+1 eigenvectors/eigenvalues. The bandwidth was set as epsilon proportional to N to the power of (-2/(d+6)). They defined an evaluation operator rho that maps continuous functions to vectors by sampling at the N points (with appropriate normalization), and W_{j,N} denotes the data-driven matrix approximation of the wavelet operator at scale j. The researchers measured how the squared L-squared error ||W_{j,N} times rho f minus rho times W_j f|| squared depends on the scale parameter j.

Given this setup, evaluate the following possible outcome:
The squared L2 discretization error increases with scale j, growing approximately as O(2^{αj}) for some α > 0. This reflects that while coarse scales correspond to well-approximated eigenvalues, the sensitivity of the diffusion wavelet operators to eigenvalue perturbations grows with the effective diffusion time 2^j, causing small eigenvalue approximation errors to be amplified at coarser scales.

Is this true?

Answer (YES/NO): YES